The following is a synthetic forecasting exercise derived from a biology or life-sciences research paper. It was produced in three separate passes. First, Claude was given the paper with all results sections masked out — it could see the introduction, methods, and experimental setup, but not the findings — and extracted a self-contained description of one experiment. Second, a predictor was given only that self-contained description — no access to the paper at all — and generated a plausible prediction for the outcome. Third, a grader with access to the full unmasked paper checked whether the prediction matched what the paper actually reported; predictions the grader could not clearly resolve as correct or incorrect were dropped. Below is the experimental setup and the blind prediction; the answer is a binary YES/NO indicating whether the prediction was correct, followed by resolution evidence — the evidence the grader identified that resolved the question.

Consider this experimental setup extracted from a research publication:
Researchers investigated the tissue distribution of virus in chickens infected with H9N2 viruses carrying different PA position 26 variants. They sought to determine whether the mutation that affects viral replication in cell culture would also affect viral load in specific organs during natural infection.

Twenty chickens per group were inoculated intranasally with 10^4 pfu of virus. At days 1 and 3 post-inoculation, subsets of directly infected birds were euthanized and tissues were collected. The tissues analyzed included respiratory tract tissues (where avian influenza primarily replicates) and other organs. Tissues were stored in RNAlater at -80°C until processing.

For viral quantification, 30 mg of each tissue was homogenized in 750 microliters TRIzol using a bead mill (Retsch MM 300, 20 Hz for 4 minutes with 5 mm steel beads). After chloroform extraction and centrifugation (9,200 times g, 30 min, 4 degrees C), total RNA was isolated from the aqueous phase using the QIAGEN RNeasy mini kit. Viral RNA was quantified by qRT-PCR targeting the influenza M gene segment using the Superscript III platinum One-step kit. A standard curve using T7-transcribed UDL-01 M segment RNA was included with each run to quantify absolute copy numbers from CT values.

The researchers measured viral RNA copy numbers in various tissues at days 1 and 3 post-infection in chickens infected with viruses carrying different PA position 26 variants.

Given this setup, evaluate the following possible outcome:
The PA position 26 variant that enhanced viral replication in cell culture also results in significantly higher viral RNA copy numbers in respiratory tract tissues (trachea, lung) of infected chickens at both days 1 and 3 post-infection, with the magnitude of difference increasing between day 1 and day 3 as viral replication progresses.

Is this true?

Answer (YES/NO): NO